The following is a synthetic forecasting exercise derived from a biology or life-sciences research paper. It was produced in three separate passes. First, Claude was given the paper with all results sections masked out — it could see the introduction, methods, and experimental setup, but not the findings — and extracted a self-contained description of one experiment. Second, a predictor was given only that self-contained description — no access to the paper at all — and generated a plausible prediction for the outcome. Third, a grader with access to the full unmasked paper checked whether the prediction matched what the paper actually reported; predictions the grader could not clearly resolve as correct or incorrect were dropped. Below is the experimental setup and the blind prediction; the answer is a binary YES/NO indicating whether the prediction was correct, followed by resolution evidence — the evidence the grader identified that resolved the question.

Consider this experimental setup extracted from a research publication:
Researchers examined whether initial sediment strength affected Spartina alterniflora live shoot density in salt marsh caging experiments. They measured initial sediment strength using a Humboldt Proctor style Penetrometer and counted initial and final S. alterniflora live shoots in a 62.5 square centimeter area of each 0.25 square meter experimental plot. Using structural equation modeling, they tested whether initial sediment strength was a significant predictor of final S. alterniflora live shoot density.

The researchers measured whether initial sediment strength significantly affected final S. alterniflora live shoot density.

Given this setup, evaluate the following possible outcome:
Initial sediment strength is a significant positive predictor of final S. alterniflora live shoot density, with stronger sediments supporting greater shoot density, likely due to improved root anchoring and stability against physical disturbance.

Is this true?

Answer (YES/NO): NO